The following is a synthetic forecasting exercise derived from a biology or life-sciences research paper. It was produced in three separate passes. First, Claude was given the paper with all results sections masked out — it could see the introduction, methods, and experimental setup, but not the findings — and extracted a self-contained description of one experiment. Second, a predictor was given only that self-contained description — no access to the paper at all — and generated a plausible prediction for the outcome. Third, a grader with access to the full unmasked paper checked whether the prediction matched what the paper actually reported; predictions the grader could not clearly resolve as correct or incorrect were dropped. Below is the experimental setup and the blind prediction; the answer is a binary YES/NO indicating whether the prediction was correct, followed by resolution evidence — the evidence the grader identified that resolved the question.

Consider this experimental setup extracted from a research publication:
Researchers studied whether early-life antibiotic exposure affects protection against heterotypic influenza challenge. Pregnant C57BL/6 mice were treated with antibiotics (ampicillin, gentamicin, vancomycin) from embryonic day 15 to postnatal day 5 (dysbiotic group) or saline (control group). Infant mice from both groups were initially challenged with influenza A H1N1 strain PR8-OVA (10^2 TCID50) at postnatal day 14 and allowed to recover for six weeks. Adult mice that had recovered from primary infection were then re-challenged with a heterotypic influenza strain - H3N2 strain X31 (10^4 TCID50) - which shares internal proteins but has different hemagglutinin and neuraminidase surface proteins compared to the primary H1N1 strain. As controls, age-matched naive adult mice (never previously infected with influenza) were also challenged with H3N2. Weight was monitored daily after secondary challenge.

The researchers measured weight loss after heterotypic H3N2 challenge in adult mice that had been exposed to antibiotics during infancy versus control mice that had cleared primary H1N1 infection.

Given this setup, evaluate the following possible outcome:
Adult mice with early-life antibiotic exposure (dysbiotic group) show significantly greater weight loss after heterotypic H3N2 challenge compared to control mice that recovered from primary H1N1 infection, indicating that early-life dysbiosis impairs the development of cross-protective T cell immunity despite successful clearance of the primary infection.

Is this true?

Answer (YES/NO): YES